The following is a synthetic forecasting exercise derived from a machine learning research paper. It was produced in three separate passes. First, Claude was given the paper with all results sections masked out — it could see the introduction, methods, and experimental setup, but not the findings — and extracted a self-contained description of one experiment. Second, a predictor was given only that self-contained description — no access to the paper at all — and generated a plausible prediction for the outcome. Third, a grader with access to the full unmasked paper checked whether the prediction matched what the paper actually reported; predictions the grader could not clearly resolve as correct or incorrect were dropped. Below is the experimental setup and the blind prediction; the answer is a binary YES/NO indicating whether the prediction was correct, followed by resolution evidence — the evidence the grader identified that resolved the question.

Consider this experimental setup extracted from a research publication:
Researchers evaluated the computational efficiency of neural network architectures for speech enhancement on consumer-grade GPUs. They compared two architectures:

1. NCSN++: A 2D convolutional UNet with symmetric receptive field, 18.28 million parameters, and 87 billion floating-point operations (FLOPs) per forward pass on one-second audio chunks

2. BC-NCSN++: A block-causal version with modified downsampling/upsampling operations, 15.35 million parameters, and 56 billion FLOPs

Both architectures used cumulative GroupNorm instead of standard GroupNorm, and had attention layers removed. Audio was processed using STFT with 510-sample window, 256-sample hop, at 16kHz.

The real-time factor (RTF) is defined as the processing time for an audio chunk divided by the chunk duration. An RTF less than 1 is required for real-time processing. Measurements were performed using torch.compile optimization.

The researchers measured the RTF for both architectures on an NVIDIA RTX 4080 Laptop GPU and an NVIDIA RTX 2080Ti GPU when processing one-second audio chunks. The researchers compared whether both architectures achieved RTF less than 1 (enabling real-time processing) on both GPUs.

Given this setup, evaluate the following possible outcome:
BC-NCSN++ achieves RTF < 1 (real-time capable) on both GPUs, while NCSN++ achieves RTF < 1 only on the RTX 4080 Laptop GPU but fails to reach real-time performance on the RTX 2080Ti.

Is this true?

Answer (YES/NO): YES